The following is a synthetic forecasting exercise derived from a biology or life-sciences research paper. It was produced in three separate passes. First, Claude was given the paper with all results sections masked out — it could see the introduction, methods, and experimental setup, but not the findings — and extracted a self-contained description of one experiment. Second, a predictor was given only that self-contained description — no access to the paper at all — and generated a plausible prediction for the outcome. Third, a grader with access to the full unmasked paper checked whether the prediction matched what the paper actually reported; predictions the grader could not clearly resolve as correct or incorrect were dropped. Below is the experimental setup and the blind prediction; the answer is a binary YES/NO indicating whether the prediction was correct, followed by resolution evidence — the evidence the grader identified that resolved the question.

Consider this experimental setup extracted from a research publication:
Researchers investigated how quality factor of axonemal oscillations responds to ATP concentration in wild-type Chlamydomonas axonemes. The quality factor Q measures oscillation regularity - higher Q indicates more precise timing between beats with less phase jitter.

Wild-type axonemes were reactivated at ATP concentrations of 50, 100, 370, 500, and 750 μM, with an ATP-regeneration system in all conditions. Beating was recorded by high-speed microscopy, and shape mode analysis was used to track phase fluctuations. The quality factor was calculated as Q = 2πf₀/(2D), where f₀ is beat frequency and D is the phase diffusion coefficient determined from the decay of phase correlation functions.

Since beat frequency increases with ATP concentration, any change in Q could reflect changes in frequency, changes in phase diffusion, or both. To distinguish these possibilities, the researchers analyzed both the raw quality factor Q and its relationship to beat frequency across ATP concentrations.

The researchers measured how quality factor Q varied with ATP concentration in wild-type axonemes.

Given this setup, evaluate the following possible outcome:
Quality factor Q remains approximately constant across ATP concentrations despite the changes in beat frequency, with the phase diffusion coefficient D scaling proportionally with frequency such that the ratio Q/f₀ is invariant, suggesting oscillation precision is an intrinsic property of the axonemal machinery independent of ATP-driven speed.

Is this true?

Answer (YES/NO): NO